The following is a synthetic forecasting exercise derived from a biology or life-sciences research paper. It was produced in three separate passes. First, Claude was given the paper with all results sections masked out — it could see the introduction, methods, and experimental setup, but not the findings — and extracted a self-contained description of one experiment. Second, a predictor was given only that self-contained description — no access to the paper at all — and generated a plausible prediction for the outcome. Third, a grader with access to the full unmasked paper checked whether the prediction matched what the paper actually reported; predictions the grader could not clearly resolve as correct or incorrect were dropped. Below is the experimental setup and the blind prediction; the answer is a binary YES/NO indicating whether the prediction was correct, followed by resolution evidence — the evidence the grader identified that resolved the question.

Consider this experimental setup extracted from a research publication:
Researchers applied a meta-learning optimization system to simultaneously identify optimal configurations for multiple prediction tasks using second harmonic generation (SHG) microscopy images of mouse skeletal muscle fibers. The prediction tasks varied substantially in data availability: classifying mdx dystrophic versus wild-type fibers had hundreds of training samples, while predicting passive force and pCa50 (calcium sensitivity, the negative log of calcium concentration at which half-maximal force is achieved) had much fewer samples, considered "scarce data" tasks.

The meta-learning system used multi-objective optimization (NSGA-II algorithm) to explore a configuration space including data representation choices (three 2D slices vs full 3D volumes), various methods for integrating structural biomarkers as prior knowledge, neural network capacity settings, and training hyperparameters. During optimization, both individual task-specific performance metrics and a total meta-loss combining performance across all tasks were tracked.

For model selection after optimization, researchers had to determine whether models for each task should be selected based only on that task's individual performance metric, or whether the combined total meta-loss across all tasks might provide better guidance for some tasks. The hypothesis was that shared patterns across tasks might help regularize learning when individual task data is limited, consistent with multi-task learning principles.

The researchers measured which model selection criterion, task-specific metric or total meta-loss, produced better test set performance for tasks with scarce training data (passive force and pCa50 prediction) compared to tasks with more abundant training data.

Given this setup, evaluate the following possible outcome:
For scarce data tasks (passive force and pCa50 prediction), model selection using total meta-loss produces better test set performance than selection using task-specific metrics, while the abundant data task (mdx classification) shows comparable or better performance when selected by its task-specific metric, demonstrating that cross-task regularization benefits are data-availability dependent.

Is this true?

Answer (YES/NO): YES